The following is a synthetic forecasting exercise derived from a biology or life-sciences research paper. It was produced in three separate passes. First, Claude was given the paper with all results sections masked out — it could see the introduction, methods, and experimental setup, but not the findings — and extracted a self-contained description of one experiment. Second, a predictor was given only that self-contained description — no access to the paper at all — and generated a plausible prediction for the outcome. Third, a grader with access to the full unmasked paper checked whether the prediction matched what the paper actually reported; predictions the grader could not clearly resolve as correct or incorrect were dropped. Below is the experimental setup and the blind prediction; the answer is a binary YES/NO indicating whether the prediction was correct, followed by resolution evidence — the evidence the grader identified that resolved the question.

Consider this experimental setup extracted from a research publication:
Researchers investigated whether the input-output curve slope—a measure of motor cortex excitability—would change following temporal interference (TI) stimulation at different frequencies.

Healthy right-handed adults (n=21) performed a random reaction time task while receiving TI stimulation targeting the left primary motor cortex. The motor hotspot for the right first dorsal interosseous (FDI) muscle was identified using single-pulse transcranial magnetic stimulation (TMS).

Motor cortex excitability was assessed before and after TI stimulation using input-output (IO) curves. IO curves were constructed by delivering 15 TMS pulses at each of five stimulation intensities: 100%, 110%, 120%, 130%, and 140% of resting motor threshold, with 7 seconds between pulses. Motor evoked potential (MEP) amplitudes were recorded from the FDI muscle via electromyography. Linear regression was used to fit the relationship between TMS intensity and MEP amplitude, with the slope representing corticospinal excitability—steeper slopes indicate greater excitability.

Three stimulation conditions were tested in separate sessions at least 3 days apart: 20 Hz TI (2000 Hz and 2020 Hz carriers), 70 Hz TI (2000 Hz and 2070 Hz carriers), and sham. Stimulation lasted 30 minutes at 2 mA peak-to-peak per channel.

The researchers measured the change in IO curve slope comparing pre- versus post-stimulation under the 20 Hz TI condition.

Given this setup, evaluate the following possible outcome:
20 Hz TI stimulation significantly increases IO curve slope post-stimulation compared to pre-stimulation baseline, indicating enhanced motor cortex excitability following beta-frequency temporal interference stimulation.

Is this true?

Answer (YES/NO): NO